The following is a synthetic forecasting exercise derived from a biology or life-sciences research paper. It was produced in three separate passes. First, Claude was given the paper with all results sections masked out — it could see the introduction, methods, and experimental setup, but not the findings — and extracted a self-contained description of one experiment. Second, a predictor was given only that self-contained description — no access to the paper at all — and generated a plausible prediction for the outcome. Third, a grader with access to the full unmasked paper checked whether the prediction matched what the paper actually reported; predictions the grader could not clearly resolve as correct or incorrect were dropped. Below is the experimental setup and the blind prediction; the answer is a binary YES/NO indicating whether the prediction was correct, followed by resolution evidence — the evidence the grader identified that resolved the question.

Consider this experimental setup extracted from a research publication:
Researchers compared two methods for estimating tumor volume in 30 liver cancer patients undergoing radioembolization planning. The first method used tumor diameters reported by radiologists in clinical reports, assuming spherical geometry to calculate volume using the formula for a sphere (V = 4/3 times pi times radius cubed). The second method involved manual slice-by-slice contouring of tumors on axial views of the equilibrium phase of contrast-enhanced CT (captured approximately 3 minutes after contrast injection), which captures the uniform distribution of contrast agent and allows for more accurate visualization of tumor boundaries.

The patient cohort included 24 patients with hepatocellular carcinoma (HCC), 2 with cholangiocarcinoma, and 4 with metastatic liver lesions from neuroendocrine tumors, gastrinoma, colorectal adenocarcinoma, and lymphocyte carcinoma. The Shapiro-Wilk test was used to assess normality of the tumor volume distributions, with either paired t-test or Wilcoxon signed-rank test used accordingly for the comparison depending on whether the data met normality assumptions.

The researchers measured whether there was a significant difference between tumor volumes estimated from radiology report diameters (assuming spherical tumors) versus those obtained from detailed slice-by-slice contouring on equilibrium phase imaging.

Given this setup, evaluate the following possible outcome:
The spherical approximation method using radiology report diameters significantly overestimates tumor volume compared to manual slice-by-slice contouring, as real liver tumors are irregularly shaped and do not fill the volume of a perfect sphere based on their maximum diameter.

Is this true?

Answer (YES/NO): NO